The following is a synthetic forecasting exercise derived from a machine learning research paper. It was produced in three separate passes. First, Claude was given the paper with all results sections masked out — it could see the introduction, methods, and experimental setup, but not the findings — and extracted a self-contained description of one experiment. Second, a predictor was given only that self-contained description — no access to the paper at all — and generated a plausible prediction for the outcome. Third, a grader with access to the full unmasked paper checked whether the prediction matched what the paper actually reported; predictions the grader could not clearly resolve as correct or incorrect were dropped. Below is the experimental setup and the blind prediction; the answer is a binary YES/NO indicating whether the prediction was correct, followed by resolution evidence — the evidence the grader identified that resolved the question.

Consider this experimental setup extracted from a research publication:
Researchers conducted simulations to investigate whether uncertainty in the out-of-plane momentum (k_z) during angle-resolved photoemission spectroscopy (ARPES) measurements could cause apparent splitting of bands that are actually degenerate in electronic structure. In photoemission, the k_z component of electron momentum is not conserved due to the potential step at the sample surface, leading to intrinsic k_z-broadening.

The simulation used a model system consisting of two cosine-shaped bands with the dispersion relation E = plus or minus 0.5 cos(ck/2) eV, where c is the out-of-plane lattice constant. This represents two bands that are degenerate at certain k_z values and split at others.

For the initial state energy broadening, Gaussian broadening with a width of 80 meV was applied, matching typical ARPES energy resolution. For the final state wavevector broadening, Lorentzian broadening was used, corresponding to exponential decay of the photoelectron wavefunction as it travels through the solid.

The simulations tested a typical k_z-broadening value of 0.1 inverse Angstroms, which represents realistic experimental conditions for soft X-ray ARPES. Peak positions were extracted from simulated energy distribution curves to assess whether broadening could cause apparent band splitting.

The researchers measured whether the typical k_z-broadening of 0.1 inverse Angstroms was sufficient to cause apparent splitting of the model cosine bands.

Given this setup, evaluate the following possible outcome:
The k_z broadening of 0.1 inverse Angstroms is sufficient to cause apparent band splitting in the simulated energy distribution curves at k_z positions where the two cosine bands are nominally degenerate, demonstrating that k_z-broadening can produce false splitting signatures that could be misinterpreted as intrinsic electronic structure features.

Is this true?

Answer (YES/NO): NO